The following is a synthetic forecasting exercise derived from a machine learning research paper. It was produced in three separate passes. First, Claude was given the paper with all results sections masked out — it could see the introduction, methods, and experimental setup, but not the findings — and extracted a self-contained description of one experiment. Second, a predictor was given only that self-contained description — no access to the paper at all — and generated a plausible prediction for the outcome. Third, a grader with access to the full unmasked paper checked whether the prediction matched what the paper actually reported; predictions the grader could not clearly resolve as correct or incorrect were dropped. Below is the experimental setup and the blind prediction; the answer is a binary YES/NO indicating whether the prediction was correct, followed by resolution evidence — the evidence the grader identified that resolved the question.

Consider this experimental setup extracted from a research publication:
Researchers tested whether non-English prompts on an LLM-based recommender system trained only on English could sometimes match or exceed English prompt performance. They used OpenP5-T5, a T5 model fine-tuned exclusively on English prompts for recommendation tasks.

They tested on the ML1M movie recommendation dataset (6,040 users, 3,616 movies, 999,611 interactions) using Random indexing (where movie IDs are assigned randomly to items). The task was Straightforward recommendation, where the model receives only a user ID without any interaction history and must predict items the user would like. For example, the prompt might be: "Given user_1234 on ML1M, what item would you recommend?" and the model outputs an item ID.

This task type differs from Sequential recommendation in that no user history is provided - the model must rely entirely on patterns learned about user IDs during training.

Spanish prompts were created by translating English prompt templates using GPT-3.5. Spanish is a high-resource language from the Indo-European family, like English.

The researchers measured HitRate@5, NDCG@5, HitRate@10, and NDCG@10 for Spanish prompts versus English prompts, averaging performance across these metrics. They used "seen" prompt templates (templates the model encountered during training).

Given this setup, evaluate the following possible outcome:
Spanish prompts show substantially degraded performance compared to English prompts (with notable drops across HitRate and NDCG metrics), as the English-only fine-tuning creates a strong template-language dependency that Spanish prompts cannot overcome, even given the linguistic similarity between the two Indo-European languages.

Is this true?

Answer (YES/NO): NO